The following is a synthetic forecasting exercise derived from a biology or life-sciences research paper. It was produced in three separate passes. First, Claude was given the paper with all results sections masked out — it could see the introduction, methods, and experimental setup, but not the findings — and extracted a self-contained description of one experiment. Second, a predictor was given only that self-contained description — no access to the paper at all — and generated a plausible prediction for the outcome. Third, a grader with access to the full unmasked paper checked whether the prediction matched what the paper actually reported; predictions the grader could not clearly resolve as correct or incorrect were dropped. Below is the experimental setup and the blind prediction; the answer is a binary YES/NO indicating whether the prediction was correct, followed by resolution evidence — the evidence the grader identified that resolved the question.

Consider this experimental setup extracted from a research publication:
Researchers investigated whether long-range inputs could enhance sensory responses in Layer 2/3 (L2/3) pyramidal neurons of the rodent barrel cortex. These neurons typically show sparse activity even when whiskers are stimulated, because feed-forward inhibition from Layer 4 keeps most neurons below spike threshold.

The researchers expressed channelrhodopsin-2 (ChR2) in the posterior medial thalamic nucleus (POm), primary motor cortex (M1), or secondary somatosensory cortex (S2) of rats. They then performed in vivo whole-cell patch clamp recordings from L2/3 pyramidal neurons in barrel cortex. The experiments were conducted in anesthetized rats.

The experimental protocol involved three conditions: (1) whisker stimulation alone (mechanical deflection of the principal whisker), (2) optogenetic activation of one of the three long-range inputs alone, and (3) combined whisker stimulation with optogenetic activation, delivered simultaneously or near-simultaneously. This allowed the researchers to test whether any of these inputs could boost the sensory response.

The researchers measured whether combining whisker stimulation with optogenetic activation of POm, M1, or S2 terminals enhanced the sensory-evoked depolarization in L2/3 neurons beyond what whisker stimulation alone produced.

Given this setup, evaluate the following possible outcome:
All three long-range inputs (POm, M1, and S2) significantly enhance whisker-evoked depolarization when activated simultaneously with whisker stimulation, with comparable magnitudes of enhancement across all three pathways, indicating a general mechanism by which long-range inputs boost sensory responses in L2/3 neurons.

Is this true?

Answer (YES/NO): NO